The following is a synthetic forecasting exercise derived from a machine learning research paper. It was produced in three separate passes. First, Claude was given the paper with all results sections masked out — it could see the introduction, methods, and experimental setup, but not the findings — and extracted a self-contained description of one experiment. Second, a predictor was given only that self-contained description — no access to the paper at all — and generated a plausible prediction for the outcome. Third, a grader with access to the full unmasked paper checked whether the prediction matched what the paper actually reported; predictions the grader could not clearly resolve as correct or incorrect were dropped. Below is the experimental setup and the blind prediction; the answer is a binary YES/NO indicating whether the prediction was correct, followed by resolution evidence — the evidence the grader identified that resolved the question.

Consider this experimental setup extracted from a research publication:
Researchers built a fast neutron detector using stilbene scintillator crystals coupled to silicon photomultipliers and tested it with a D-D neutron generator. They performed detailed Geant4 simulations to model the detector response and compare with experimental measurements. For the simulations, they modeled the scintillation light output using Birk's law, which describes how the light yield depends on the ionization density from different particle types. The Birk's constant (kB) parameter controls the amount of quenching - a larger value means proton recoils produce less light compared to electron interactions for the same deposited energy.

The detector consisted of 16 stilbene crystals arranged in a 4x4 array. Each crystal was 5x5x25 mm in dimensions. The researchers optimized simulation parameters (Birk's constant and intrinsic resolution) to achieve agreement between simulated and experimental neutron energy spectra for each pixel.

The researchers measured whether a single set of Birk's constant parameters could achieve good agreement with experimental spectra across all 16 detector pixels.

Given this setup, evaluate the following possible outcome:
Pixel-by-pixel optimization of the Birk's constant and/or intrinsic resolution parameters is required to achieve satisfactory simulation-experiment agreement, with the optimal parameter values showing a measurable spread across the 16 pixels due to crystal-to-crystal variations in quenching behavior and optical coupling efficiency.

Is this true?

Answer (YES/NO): NO